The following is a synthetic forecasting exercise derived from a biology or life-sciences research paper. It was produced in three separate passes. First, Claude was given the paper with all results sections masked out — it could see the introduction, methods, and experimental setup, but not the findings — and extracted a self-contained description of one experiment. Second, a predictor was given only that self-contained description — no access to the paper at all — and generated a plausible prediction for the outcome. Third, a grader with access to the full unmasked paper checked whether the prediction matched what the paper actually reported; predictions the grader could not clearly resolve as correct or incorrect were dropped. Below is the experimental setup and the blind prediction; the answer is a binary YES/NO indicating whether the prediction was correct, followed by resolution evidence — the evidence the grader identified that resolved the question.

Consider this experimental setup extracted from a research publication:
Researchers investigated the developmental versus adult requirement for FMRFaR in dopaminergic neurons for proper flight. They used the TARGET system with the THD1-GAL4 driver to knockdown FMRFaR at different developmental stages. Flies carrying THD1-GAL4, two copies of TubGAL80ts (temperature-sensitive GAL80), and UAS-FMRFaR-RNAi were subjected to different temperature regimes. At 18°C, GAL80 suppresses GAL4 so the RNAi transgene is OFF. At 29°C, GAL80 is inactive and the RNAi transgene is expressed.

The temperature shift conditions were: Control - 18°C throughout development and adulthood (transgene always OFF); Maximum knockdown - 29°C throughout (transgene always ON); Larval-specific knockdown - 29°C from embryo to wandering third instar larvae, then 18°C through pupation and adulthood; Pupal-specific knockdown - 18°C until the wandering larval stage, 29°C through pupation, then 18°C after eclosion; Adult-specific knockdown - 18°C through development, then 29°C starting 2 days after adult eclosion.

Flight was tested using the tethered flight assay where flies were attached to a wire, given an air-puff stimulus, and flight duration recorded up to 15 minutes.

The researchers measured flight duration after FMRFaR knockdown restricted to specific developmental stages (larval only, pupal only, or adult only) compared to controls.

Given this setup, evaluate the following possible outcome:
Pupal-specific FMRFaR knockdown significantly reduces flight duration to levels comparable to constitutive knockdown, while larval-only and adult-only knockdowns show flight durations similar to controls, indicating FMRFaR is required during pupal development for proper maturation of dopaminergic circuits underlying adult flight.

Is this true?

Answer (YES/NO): NO